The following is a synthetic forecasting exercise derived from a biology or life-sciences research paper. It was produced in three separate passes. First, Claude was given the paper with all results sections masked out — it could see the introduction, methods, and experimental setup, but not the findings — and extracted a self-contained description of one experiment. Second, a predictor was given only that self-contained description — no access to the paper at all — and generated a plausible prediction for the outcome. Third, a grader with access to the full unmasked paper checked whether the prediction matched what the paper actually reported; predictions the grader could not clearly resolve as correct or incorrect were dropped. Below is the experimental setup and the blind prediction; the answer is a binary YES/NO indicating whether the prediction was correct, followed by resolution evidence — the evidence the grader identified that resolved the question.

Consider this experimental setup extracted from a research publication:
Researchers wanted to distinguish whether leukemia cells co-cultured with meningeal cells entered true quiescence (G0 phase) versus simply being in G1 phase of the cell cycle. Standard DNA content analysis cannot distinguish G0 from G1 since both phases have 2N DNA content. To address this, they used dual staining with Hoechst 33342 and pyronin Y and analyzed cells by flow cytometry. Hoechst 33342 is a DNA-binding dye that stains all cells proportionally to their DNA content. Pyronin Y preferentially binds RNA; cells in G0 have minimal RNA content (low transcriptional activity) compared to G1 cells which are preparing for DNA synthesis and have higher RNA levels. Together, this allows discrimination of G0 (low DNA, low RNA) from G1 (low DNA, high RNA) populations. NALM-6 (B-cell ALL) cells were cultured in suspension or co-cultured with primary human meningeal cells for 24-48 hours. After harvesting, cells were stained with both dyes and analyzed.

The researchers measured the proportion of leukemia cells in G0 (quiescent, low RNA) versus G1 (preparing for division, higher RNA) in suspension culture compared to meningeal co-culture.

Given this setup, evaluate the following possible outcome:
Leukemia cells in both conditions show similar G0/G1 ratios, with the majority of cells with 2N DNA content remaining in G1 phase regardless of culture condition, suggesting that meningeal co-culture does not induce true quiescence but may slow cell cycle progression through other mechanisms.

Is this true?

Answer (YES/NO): NO